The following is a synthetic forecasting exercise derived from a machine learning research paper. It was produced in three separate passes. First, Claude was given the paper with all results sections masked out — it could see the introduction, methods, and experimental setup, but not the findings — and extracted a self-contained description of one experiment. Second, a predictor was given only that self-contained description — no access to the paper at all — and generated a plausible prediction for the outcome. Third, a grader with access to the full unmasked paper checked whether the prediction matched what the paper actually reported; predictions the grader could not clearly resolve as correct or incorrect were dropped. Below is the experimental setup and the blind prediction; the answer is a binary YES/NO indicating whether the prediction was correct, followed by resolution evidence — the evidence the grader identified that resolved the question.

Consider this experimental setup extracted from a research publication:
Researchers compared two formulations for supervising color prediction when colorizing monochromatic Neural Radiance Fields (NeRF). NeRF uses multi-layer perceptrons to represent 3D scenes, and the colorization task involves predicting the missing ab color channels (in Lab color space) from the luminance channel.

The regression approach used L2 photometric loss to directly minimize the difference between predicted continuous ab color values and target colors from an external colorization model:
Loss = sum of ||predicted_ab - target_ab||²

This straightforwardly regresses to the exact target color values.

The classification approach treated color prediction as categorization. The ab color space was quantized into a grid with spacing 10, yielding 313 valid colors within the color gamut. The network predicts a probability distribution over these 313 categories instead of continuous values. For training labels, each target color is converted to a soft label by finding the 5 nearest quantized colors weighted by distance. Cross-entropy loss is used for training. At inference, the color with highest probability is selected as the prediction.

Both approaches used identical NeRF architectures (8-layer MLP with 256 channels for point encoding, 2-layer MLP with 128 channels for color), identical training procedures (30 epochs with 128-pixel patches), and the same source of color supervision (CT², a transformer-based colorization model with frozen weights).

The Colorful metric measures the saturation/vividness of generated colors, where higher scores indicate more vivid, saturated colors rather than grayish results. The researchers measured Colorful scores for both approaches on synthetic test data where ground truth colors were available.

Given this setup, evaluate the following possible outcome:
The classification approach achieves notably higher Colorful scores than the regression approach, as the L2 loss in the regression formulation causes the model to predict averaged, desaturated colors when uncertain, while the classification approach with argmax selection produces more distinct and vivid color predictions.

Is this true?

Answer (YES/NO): YES